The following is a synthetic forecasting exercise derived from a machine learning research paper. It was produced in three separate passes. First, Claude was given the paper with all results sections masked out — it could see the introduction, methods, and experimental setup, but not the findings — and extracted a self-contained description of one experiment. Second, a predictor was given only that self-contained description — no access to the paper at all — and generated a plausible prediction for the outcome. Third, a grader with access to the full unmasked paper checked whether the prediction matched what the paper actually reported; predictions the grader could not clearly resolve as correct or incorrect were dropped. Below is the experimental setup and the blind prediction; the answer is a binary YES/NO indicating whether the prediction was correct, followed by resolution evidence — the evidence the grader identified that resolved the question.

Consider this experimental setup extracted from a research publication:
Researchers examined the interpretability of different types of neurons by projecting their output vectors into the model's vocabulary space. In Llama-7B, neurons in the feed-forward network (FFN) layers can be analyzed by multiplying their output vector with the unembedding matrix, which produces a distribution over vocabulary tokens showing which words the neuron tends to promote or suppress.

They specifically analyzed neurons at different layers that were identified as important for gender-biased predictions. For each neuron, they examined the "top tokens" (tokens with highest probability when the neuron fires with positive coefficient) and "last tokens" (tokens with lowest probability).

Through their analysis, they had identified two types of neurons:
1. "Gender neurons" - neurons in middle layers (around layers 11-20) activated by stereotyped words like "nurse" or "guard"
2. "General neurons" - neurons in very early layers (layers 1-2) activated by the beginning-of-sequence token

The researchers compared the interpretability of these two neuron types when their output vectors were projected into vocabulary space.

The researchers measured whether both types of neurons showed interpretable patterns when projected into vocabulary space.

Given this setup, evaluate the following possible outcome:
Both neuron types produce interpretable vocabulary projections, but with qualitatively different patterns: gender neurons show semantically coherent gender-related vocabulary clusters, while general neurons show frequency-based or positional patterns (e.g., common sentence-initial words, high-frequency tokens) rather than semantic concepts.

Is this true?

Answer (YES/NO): NO